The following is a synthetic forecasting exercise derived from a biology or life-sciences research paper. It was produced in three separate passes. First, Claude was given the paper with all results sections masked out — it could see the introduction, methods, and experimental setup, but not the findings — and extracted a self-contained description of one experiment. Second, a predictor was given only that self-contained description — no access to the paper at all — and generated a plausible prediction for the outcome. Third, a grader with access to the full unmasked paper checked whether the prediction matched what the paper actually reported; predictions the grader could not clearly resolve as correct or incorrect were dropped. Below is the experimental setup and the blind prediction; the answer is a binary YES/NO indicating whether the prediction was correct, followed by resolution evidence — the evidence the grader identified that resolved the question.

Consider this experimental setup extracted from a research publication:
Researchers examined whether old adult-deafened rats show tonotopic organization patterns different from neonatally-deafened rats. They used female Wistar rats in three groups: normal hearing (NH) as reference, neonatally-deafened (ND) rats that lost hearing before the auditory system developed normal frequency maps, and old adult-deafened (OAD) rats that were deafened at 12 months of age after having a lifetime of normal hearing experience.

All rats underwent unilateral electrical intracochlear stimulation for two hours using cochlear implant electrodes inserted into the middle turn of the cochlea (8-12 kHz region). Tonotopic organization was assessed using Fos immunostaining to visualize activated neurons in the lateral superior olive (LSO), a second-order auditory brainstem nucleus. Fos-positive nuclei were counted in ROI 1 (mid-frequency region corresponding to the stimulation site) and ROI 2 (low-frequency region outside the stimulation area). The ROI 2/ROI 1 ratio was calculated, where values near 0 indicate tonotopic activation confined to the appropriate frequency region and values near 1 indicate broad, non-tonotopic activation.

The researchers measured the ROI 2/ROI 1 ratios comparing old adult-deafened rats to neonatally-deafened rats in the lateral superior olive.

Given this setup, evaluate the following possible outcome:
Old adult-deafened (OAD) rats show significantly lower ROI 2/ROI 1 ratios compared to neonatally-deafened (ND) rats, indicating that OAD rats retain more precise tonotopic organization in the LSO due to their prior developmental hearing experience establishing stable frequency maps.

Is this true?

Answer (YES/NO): YES